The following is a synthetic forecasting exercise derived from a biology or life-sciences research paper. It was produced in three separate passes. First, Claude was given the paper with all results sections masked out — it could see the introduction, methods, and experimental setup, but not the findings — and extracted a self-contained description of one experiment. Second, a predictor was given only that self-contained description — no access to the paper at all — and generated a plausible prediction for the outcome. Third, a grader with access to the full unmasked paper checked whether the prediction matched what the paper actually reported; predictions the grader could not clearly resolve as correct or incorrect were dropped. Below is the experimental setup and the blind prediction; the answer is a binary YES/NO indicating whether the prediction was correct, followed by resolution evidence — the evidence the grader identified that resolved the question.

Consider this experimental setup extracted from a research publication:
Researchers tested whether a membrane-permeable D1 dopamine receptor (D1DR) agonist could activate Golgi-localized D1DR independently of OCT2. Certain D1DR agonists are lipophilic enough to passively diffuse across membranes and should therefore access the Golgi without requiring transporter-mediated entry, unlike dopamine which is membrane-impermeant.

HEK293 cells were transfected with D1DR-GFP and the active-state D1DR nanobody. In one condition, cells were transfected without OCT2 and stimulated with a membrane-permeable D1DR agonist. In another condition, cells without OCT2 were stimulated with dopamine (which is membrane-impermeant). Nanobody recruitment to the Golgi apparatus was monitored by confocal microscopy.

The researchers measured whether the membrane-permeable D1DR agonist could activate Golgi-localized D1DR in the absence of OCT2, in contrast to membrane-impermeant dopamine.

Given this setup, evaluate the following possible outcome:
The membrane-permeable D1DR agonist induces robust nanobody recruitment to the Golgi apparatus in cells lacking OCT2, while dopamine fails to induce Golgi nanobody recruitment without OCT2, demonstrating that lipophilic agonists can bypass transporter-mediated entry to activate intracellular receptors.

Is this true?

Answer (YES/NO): YES